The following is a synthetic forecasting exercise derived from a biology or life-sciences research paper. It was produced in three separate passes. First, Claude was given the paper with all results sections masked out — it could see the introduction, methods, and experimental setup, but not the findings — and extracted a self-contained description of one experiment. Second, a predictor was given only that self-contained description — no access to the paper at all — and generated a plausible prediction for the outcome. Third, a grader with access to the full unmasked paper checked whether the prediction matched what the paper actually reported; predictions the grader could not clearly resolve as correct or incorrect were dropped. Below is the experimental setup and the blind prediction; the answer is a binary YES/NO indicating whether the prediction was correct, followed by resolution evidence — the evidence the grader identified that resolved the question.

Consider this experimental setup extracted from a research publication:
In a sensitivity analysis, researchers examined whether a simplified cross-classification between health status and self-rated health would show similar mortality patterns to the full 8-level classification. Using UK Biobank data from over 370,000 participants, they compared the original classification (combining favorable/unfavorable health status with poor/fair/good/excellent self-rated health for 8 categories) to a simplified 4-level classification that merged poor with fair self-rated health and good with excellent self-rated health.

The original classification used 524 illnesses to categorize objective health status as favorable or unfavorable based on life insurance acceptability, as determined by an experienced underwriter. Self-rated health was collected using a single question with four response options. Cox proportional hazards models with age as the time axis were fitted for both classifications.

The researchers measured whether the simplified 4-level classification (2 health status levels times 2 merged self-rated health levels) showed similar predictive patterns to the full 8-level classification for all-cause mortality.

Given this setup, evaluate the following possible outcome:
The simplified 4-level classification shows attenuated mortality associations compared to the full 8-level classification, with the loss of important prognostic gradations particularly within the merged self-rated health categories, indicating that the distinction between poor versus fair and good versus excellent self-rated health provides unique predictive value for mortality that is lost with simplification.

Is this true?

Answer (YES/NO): NO